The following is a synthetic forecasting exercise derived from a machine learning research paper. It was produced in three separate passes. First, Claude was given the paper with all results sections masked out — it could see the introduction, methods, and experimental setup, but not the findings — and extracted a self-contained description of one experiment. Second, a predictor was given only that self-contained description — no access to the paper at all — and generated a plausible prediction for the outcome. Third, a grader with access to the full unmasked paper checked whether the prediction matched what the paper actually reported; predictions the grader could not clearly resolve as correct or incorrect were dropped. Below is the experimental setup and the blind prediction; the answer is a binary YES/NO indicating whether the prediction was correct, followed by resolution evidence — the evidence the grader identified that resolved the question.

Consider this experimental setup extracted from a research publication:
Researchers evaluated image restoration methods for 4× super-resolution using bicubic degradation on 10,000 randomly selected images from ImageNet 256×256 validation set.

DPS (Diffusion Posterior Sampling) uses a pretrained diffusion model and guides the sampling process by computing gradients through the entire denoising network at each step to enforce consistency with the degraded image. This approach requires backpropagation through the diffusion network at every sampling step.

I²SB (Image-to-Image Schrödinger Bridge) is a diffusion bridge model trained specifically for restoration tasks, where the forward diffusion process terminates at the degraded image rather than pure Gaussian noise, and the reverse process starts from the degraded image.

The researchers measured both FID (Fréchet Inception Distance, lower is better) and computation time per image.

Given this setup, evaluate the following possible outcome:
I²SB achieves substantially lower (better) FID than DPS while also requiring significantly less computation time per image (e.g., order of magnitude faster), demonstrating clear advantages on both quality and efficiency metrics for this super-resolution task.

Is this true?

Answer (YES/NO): YES